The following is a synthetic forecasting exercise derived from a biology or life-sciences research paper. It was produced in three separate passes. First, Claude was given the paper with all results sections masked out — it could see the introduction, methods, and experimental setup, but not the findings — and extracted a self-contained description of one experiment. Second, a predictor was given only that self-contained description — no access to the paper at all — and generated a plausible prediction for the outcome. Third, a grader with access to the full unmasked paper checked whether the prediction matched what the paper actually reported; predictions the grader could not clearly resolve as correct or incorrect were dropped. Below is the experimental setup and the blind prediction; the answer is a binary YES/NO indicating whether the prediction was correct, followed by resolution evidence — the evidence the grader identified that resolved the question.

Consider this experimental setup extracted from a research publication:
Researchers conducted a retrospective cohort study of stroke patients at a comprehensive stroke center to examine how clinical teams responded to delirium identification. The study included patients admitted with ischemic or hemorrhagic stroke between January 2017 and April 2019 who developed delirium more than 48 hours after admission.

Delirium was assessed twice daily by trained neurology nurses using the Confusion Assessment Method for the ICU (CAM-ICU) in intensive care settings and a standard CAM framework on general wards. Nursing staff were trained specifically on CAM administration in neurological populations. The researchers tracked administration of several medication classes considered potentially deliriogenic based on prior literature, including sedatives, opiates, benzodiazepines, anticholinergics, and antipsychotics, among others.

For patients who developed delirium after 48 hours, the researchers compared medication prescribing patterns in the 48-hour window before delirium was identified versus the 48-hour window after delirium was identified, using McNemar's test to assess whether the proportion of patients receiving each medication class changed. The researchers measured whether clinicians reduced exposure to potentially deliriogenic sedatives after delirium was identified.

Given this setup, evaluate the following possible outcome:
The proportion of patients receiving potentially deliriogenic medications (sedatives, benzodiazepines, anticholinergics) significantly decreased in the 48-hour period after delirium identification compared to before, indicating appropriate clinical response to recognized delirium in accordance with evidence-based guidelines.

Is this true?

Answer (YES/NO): NO